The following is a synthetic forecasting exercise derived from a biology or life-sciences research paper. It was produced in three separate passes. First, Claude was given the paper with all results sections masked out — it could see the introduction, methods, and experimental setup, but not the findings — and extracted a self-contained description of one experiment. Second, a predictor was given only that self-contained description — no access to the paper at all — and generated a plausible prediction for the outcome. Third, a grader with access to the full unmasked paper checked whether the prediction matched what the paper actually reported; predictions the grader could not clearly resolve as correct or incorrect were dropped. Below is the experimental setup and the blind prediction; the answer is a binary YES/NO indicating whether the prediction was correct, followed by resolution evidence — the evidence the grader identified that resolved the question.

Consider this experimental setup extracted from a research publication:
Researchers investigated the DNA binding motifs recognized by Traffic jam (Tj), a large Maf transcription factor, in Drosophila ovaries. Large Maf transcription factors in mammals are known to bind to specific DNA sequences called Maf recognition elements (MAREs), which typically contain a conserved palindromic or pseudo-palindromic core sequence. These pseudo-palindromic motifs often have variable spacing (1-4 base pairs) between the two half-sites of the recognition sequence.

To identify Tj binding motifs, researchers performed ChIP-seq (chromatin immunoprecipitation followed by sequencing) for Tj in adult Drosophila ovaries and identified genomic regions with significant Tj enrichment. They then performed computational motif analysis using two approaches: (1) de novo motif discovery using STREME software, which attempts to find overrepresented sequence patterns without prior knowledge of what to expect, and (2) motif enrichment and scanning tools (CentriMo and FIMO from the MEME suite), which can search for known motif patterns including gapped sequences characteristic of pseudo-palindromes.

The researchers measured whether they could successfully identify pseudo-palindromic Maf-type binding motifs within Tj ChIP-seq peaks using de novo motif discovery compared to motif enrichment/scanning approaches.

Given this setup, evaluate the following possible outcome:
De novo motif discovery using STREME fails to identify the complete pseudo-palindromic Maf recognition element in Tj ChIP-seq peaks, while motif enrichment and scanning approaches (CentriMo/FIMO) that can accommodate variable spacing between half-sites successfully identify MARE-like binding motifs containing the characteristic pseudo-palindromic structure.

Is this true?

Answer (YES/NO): YES